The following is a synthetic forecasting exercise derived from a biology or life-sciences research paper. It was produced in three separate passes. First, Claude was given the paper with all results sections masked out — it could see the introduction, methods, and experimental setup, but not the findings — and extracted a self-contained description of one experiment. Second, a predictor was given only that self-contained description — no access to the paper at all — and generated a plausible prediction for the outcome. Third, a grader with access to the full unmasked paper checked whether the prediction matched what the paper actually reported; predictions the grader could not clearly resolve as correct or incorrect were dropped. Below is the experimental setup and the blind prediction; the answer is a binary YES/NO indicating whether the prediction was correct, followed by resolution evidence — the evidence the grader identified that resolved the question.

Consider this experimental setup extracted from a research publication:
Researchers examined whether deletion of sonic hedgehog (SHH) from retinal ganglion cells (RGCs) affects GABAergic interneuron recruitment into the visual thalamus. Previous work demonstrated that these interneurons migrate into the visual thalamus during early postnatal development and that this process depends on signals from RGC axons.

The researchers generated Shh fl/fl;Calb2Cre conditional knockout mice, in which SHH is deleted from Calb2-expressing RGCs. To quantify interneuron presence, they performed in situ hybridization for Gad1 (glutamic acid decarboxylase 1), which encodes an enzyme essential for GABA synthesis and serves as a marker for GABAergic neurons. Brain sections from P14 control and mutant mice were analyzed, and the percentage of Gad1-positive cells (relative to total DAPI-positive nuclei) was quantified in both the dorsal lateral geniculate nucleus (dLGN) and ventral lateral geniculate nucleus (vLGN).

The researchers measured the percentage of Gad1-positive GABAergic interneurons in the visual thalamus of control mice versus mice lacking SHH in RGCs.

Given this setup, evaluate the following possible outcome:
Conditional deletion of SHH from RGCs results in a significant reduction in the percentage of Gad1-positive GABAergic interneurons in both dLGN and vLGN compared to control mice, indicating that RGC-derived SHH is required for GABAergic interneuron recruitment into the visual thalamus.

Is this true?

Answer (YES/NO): YES